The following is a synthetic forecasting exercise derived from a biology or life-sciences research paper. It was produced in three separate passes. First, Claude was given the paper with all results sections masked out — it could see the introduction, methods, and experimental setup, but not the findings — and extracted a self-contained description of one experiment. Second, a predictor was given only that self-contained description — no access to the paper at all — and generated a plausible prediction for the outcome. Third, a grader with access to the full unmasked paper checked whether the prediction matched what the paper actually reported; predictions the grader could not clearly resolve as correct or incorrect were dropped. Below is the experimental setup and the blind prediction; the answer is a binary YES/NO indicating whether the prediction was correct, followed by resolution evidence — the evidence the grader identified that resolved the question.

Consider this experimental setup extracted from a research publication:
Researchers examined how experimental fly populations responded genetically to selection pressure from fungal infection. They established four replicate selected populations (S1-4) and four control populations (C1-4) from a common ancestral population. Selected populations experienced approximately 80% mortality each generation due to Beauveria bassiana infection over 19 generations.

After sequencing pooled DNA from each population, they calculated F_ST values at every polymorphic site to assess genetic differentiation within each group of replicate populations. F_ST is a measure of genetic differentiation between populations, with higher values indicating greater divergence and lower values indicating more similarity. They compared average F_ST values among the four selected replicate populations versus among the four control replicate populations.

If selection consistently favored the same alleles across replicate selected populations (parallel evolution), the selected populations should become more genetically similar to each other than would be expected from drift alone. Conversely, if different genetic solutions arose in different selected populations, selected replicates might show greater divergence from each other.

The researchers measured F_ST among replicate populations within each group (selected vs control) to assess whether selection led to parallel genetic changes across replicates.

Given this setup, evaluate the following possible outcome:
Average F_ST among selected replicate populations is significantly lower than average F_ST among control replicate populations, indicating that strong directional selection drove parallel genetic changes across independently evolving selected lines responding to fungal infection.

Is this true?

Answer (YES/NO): NO